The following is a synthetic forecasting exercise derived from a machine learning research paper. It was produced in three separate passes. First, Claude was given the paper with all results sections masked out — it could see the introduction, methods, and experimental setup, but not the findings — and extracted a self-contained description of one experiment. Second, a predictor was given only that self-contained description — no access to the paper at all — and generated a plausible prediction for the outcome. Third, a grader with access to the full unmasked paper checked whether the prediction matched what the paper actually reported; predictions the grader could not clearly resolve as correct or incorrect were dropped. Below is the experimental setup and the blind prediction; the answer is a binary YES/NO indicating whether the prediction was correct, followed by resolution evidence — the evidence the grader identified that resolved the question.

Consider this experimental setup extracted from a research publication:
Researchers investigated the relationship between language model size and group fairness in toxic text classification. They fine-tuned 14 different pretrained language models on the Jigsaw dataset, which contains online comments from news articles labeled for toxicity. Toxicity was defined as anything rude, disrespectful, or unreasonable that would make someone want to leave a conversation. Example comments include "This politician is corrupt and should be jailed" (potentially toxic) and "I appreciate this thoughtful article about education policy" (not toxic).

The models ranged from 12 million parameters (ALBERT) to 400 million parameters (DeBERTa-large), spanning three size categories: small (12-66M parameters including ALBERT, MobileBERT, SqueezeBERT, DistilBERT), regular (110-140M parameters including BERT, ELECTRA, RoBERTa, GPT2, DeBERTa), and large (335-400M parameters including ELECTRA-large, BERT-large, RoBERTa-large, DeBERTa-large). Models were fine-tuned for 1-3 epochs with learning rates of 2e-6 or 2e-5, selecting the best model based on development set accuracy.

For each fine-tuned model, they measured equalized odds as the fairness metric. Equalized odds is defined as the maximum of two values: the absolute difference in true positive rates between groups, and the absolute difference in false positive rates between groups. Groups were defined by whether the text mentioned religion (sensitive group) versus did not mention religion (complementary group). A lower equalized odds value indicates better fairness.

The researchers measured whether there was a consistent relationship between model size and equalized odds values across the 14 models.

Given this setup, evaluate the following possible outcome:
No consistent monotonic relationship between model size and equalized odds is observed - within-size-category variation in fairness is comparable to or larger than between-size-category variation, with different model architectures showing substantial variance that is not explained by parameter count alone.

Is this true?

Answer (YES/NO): YES